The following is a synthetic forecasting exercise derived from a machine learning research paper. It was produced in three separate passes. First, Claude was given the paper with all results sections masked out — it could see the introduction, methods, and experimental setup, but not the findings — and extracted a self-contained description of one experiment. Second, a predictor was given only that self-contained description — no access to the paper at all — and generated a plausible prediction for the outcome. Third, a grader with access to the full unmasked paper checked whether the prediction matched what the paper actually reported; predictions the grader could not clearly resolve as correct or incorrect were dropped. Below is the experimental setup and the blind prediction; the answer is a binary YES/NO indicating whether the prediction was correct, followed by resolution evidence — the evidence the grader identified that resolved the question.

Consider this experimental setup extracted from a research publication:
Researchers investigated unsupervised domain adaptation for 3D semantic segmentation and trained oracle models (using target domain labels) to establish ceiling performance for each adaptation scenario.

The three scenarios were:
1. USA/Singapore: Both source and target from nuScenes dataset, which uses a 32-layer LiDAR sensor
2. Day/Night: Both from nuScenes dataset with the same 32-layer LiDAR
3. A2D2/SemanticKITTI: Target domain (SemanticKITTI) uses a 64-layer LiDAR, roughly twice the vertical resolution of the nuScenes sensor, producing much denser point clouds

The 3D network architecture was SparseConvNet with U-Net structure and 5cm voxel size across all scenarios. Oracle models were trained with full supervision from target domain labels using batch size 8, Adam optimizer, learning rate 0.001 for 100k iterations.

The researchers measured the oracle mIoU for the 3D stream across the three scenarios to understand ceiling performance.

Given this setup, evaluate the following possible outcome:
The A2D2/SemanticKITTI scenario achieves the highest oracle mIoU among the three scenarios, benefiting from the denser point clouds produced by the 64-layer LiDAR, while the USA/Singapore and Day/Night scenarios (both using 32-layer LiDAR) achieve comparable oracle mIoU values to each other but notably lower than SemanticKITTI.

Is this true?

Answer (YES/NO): NO